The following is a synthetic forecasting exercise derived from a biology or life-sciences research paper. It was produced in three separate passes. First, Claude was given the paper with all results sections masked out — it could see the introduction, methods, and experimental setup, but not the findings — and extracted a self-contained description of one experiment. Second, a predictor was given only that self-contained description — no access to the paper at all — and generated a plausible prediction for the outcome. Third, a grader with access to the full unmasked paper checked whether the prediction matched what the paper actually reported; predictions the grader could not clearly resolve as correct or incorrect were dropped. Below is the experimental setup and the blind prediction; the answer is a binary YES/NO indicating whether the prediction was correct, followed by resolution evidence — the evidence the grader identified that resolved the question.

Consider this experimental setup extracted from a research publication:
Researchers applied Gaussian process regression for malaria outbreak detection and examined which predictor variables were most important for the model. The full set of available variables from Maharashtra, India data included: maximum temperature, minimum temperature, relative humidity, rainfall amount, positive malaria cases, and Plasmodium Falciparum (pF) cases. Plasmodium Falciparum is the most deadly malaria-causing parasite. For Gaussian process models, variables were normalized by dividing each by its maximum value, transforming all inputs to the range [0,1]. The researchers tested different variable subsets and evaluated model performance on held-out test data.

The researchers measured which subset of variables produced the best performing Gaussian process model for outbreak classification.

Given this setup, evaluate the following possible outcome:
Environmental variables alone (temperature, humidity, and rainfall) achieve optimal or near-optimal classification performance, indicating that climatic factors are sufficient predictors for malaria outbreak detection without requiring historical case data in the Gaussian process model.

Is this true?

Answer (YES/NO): NO